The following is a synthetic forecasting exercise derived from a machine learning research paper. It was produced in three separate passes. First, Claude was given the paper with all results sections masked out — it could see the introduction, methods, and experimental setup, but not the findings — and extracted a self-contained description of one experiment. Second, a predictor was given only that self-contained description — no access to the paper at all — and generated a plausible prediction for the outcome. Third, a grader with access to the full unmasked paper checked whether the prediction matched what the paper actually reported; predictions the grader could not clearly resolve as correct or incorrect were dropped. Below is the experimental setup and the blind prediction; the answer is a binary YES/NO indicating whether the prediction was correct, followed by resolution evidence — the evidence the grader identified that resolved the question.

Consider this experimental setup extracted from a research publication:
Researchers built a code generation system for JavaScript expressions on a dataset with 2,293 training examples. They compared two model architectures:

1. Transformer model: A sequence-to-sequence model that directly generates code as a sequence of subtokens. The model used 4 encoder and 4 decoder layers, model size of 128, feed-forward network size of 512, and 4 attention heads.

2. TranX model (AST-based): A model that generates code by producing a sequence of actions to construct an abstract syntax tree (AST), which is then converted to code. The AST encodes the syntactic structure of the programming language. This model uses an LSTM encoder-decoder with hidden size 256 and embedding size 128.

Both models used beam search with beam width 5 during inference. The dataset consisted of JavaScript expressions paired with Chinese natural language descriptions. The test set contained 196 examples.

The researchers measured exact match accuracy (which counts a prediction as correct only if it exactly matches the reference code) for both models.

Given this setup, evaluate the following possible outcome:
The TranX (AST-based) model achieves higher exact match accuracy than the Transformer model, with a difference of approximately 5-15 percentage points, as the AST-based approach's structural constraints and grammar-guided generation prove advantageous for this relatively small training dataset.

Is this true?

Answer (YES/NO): NO